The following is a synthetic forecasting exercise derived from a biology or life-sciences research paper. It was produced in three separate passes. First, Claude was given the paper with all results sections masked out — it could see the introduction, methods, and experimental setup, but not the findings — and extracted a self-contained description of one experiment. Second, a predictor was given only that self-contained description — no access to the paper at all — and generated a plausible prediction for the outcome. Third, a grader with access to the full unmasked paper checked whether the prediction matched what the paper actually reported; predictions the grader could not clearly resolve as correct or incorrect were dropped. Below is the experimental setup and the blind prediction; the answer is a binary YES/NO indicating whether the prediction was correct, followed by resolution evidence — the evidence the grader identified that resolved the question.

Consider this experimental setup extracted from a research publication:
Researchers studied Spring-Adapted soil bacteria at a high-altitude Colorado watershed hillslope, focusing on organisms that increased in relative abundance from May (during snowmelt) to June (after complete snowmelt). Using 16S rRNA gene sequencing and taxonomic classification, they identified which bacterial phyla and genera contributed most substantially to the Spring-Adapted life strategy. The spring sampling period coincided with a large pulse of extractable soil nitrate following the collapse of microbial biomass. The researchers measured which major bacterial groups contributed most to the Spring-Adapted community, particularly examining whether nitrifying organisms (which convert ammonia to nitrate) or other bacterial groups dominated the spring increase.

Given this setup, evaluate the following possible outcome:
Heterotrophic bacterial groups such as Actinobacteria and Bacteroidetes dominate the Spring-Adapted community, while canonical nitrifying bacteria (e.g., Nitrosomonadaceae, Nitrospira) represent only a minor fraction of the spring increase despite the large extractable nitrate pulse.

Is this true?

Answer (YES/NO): NO